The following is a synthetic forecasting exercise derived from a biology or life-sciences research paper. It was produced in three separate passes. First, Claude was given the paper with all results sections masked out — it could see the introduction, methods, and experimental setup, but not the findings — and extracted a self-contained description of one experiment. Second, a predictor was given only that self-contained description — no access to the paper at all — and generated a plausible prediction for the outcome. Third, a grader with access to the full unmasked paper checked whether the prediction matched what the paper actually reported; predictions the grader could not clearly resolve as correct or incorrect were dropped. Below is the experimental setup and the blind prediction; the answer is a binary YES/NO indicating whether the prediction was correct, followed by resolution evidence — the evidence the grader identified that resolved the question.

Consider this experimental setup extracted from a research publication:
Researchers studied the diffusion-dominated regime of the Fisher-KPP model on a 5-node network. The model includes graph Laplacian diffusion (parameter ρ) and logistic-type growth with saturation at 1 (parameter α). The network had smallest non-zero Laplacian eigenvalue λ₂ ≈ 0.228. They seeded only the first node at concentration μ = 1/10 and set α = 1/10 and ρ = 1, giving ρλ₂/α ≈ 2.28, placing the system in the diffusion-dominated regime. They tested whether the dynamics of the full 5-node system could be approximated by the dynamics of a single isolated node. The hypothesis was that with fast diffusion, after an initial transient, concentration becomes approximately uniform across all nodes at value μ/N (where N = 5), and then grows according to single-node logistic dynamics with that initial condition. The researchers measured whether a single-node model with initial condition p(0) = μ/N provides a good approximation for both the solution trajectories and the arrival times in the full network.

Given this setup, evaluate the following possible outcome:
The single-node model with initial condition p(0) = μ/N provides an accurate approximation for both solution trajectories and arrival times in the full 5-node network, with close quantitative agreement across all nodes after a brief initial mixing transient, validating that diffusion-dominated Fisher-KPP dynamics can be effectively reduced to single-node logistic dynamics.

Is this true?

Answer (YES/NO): YES